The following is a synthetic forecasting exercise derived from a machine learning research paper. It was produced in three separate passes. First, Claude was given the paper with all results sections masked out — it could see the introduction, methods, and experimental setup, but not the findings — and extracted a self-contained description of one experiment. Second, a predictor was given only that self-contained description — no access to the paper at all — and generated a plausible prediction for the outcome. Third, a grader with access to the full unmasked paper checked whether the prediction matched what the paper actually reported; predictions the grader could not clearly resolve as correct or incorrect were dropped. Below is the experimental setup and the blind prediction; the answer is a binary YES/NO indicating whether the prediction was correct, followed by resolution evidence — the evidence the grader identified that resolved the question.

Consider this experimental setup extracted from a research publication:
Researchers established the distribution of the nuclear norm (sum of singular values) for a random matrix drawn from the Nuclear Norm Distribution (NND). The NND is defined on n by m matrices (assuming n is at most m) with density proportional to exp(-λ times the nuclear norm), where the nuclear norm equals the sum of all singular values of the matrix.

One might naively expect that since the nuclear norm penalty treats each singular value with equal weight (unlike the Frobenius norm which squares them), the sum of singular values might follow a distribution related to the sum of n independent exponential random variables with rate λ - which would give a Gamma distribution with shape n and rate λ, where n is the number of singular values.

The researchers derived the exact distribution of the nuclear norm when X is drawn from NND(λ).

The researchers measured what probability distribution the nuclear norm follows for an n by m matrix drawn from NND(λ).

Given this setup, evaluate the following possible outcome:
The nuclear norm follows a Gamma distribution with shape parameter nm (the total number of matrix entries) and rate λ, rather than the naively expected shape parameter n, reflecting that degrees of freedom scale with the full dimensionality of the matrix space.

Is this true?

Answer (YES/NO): YES